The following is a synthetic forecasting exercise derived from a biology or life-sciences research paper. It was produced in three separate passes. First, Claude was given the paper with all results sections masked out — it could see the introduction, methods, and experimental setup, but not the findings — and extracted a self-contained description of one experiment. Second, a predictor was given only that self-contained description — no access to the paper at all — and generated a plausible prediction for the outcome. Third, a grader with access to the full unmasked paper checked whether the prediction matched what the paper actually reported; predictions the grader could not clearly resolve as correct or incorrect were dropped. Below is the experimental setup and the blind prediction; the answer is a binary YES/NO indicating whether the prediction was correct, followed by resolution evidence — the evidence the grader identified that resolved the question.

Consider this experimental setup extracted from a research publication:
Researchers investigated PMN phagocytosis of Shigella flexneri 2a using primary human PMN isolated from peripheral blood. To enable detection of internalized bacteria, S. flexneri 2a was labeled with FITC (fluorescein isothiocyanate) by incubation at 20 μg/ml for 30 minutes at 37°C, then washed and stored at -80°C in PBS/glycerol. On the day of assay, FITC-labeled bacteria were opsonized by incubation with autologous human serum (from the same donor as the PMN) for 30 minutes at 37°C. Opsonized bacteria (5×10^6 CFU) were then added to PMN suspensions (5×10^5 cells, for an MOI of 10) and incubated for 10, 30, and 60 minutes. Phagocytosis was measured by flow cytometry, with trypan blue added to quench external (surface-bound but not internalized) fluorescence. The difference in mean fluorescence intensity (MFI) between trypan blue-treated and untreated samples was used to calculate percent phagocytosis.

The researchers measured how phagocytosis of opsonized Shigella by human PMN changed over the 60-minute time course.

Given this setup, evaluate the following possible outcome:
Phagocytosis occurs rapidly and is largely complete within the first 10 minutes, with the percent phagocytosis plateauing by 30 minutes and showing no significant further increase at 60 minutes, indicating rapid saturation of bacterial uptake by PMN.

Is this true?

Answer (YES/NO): NO